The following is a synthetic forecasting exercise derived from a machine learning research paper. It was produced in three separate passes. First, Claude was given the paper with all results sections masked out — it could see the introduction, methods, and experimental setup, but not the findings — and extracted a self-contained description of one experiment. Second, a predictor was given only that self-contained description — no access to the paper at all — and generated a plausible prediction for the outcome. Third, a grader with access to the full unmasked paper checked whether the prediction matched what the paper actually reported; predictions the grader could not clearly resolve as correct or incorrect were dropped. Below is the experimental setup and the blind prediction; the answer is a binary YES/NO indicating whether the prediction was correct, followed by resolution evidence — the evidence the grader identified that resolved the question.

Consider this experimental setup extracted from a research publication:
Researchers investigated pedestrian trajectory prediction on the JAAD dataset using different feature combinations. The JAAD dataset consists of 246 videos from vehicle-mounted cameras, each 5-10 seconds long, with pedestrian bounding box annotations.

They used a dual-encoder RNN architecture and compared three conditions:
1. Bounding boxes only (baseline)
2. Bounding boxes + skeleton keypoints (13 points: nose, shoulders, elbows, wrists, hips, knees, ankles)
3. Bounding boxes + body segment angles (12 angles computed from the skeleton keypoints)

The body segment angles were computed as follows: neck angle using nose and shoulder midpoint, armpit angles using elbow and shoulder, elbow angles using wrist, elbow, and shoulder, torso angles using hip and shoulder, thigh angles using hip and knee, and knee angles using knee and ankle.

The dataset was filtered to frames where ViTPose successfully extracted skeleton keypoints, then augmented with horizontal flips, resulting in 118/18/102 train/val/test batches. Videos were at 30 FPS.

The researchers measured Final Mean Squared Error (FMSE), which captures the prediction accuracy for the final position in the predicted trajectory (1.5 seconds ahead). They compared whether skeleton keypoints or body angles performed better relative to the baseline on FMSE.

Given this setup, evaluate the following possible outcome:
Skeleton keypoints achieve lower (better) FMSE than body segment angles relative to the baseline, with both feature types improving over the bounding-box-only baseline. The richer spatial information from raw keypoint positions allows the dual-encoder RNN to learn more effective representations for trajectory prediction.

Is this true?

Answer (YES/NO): NO